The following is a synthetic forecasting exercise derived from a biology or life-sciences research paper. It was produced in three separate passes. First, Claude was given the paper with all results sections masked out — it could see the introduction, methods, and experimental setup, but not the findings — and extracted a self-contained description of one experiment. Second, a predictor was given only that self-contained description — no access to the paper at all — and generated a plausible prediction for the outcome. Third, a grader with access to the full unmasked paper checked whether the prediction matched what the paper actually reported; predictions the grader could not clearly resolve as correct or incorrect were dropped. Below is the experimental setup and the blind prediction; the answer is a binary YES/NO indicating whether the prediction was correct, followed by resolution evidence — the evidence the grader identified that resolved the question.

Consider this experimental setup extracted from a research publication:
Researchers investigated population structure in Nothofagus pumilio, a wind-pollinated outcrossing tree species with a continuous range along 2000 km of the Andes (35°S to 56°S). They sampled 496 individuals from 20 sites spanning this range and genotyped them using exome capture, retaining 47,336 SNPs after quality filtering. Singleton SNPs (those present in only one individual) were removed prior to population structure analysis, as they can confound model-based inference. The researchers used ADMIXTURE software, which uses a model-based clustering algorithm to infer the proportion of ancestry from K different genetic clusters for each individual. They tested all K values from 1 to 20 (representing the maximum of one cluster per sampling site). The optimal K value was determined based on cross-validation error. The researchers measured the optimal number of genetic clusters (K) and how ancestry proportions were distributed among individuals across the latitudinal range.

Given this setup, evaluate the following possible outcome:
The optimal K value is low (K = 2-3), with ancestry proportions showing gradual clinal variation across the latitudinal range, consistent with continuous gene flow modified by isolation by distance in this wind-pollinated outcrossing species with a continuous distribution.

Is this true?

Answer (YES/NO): NO